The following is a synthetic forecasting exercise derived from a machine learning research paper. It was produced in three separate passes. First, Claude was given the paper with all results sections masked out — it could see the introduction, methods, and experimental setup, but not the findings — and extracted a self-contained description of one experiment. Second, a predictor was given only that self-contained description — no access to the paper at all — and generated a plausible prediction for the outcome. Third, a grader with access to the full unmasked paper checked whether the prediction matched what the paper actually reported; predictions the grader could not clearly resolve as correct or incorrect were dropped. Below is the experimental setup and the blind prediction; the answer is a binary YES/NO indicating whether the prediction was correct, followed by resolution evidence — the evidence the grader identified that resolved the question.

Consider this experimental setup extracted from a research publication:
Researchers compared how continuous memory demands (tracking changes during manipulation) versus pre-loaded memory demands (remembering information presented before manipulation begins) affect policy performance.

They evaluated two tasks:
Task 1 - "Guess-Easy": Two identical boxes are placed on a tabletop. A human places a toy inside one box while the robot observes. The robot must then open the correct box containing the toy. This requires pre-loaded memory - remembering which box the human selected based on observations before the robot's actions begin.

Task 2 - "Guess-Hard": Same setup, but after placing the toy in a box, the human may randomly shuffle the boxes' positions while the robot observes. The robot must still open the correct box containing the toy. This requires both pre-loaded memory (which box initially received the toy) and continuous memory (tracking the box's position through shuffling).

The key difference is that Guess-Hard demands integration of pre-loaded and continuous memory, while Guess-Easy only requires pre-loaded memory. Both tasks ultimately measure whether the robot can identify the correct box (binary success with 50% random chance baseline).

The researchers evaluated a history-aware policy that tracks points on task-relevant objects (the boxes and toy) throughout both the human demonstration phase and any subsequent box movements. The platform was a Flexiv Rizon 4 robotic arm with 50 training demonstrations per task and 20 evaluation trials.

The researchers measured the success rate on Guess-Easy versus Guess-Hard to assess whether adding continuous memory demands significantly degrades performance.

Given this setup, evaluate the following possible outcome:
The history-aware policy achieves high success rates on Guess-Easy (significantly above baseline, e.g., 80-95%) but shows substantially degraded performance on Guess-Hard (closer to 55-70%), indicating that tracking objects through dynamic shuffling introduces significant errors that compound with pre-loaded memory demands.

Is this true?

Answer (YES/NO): NO